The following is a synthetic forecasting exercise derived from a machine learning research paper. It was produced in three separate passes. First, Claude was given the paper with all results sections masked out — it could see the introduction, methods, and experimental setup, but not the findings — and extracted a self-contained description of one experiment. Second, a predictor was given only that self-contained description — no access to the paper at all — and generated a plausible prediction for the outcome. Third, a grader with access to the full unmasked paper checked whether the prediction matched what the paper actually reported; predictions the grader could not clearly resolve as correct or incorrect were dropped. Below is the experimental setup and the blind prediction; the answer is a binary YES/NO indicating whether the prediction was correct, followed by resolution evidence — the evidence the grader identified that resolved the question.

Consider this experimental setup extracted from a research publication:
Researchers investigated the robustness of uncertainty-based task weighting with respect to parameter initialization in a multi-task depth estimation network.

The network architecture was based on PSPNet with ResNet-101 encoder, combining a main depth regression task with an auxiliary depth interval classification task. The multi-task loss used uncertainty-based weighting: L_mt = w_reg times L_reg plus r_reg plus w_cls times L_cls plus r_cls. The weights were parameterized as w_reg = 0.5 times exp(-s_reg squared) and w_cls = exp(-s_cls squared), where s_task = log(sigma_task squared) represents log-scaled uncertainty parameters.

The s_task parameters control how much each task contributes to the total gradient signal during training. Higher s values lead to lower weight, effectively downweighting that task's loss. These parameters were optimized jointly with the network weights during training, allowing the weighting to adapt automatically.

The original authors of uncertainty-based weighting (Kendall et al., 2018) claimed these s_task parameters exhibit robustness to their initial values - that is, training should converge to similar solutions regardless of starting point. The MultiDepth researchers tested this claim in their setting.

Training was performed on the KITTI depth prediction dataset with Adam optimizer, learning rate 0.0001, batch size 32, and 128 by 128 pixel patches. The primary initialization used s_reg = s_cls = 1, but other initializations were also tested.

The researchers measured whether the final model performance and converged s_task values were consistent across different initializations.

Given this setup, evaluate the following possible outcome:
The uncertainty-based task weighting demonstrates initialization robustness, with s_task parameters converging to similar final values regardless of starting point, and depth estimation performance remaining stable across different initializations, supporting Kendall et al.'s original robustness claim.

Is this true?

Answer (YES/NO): YES